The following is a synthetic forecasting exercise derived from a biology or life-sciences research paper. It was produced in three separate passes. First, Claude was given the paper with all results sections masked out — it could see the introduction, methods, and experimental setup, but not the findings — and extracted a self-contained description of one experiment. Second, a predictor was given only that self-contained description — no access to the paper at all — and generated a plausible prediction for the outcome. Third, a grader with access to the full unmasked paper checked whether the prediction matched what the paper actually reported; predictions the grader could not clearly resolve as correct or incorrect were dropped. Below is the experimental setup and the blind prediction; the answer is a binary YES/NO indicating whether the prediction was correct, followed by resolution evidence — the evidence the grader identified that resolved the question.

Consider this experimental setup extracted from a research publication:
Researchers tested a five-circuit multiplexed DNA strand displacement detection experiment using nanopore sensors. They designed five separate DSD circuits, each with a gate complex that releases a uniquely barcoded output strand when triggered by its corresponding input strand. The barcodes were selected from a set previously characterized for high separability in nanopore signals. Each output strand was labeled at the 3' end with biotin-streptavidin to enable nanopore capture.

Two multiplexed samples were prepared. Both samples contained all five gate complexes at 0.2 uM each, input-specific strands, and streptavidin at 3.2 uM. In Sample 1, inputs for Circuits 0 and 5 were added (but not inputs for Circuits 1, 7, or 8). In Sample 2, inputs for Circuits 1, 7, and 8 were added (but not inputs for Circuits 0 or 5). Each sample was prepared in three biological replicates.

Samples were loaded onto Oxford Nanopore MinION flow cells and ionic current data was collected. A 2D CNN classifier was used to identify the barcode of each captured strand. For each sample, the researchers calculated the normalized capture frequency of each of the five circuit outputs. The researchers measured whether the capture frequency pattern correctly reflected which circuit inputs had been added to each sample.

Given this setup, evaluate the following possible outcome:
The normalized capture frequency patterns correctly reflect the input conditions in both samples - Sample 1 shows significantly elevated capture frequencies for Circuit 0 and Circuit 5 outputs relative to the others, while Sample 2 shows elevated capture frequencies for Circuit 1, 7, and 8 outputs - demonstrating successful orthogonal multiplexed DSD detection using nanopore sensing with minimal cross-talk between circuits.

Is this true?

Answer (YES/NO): YES